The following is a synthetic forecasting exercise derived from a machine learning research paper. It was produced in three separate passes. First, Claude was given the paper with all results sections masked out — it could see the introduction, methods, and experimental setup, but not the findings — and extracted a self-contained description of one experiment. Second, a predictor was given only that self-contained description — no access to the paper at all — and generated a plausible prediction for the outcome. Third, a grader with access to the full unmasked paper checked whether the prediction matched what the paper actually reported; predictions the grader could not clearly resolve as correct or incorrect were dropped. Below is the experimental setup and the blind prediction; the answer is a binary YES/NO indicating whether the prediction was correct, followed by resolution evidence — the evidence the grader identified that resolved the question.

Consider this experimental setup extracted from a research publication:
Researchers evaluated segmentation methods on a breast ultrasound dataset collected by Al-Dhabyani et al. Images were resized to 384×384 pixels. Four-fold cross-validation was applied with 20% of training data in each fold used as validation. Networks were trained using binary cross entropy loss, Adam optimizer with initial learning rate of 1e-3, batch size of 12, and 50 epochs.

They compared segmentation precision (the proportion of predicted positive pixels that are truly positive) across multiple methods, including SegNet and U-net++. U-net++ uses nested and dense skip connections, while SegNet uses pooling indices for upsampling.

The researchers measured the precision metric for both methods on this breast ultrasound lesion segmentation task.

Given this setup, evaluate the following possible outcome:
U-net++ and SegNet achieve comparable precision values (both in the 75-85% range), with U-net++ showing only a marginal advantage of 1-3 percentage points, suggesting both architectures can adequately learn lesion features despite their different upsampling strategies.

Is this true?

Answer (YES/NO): NO